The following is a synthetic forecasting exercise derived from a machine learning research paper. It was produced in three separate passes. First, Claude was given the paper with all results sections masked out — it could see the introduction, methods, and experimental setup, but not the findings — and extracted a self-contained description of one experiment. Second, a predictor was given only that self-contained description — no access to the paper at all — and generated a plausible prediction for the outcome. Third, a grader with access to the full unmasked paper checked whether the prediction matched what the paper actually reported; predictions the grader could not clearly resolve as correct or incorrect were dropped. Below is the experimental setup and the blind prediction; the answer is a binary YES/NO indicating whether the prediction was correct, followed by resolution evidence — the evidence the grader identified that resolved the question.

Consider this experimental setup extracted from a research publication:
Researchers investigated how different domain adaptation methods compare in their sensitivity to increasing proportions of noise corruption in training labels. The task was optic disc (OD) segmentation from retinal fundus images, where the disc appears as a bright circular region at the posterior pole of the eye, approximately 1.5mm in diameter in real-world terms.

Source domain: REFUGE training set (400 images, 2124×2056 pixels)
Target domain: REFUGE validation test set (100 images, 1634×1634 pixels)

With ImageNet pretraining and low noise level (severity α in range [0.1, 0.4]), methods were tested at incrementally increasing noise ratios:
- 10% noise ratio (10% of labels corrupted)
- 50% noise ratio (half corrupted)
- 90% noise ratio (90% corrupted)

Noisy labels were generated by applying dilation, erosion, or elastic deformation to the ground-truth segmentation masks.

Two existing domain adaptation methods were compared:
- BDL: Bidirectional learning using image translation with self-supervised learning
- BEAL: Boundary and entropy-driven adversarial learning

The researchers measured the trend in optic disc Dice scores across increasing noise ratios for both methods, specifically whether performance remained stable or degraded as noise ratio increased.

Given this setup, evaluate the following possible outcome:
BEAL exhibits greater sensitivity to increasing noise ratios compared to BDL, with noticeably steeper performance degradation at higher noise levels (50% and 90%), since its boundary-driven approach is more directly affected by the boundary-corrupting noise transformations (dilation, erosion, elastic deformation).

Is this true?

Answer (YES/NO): YES